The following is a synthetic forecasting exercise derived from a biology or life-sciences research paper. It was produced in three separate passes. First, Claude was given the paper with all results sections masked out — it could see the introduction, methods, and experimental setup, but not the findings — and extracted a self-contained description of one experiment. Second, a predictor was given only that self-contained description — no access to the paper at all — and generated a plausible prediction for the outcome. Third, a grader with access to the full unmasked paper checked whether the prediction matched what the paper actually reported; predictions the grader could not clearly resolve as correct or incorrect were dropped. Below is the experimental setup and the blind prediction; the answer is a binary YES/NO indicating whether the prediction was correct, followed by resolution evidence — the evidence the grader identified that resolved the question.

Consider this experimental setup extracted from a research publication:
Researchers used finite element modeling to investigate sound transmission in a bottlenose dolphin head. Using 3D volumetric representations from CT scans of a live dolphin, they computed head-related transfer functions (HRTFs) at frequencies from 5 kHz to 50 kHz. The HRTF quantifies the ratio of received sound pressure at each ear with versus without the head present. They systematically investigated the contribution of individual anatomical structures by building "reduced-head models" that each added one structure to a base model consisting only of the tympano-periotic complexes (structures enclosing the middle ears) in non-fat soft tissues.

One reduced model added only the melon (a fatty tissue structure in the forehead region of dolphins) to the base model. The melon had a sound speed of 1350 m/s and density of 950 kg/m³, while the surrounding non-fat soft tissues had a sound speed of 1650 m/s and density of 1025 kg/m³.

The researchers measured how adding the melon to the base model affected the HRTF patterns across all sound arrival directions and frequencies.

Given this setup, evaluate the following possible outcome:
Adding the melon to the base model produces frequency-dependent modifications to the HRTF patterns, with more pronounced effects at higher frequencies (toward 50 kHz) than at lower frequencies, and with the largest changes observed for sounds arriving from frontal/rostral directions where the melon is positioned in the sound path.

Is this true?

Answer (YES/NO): NO